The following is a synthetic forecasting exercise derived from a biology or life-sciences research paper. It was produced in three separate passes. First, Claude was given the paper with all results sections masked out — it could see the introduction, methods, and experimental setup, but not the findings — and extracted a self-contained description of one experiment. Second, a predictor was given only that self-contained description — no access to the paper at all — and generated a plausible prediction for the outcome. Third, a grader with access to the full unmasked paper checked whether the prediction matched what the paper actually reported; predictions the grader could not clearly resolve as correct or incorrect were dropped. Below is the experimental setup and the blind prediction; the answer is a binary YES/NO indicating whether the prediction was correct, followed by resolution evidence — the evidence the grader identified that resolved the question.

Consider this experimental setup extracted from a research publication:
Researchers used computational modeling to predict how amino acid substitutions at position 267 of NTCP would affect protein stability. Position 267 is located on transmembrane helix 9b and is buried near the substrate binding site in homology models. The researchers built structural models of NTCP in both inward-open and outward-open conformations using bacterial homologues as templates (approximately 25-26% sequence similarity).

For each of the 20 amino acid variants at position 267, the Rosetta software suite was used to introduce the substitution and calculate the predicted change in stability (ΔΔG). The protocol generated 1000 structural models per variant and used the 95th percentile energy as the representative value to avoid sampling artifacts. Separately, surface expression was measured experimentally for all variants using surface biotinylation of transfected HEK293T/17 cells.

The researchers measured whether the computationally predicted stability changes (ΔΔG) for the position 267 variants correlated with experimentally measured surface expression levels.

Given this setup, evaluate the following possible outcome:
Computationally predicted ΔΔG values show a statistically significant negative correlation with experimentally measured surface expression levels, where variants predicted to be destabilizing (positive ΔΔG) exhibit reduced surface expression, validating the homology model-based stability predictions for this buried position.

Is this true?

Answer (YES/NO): NO